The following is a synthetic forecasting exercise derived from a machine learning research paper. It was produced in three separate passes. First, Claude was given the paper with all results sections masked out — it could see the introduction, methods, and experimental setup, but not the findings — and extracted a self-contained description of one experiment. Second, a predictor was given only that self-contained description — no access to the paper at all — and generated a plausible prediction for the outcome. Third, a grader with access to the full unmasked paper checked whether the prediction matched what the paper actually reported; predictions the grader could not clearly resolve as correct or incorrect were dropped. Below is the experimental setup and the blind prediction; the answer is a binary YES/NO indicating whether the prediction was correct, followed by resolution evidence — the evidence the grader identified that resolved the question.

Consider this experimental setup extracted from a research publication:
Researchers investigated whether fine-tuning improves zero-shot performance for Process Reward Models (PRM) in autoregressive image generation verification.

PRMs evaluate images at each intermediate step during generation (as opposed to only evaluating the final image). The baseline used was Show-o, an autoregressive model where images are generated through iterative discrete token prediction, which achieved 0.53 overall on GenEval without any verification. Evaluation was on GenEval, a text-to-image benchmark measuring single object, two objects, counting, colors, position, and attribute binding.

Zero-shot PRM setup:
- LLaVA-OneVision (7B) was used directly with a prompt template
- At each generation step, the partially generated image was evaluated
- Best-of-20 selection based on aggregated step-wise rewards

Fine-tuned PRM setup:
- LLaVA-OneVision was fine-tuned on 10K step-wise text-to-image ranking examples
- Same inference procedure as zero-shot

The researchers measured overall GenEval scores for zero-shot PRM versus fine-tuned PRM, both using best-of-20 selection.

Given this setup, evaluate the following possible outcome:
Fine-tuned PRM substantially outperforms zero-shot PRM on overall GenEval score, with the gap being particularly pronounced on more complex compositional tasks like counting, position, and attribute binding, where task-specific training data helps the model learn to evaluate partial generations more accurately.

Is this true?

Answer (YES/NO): NO